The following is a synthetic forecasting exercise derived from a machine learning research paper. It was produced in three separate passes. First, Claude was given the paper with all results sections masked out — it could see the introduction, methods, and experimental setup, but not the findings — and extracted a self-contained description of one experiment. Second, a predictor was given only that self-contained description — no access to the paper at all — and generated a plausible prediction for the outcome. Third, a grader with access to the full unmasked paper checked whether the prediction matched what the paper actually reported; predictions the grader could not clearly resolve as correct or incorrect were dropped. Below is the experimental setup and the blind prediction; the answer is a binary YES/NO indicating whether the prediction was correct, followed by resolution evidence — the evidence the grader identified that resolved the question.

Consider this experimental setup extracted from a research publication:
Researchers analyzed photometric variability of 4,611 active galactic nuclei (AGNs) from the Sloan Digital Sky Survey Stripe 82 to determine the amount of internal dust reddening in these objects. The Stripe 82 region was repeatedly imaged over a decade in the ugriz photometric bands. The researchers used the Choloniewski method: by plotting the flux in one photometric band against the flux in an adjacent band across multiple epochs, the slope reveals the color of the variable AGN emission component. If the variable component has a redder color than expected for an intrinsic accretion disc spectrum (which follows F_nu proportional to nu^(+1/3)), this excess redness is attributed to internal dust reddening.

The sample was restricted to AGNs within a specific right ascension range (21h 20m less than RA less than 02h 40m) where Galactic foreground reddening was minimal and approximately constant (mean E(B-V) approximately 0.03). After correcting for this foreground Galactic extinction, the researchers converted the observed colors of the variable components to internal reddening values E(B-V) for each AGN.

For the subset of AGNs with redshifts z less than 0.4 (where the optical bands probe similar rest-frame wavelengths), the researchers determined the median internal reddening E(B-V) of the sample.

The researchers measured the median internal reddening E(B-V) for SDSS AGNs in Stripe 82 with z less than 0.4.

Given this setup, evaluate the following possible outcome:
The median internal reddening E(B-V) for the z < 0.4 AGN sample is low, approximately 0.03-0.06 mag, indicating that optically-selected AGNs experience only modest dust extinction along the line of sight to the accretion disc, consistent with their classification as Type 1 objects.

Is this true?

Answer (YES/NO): NO